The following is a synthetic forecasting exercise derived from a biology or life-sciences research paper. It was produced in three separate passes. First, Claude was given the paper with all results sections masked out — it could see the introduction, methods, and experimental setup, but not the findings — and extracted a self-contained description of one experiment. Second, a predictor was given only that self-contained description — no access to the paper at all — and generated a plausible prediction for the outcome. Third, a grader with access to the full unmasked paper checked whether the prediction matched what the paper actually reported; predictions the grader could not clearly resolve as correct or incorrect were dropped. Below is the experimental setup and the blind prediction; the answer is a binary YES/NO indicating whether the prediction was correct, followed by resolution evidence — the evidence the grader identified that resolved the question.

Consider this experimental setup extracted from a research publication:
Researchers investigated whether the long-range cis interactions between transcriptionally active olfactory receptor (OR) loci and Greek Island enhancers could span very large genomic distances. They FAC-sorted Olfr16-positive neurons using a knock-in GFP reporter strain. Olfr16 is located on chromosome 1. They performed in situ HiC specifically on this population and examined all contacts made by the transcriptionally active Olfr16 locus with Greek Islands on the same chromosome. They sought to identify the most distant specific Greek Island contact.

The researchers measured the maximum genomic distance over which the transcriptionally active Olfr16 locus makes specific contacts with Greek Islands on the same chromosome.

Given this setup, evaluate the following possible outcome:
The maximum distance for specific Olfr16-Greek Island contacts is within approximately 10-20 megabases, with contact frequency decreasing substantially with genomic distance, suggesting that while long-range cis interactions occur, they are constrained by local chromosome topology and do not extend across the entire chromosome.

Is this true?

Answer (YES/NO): NO